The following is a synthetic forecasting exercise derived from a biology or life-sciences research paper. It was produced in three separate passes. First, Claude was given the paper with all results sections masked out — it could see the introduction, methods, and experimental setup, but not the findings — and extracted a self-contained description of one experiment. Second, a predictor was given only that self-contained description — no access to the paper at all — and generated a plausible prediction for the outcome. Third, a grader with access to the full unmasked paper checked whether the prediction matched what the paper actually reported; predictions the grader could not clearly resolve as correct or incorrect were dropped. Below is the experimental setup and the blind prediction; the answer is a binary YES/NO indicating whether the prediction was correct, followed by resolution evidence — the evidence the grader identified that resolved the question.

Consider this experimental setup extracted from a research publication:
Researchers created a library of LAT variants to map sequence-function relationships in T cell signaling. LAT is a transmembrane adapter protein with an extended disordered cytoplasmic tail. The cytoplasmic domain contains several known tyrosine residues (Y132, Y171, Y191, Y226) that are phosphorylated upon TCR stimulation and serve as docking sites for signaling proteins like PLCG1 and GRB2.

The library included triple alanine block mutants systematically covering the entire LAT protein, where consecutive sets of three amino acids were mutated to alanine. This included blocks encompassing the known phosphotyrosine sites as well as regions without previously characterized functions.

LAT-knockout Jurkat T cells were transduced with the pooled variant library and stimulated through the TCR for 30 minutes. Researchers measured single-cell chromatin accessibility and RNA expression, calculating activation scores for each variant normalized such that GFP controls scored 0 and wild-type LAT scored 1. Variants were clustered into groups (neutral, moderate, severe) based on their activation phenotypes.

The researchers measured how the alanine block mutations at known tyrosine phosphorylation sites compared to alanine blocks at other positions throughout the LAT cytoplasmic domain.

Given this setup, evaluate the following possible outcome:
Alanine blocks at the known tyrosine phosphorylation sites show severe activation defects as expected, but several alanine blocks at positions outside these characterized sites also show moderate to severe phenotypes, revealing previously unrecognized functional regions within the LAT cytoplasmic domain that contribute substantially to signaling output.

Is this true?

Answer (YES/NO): YES